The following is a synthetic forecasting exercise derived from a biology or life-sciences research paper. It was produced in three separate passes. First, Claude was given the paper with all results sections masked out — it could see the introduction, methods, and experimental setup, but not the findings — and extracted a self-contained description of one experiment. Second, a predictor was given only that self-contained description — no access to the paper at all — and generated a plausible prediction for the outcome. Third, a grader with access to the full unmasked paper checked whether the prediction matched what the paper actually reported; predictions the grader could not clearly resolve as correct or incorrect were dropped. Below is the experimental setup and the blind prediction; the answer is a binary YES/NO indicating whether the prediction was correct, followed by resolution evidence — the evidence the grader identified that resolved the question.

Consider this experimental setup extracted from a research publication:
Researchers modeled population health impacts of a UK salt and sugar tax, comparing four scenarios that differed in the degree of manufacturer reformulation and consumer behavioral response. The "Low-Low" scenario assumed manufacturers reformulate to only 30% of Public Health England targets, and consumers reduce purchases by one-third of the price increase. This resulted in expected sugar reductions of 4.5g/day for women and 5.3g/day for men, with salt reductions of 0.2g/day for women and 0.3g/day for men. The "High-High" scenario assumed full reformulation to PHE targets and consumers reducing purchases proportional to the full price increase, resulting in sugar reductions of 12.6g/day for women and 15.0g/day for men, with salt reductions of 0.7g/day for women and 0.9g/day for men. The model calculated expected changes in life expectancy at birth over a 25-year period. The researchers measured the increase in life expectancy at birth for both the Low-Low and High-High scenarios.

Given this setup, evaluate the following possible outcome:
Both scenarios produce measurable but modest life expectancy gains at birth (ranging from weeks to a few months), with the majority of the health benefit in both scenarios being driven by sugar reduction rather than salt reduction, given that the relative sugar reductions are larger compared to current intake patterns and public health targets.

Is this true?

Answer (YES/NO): NO